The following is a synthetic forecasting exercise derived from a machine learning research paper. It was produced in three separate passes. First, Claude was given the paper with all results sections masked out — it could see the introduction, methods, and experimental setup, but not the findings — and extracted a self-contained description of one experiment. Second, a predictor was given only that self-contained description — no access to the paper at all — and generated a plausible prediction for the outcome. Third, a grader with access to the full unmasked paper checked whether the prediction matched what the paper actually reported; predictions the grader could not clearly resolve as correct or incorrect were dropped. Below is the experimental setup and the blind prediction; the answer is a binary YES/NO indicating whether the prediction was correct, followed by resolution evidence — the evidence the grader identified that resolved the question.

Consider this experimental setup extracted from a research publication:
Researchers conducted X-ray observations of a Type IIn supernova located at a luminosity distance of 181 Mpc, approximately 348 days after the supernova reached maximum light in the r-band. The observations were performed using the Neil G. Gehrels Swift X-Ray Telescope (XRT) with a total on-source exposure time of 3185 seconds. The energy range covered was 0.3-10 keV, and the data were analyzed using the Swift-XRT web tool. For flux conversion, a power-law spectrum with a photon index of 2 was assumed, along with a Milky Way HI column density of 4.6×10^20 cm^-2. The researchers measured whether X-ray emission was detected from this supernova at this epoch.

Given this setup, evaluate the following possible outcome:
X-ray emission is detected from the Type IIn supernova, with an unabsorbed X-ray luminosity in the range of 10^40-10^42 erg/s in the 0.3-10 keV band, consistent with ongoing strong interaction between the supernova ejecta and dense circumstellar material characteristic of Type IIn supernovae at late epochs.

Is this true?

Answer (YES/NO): NO